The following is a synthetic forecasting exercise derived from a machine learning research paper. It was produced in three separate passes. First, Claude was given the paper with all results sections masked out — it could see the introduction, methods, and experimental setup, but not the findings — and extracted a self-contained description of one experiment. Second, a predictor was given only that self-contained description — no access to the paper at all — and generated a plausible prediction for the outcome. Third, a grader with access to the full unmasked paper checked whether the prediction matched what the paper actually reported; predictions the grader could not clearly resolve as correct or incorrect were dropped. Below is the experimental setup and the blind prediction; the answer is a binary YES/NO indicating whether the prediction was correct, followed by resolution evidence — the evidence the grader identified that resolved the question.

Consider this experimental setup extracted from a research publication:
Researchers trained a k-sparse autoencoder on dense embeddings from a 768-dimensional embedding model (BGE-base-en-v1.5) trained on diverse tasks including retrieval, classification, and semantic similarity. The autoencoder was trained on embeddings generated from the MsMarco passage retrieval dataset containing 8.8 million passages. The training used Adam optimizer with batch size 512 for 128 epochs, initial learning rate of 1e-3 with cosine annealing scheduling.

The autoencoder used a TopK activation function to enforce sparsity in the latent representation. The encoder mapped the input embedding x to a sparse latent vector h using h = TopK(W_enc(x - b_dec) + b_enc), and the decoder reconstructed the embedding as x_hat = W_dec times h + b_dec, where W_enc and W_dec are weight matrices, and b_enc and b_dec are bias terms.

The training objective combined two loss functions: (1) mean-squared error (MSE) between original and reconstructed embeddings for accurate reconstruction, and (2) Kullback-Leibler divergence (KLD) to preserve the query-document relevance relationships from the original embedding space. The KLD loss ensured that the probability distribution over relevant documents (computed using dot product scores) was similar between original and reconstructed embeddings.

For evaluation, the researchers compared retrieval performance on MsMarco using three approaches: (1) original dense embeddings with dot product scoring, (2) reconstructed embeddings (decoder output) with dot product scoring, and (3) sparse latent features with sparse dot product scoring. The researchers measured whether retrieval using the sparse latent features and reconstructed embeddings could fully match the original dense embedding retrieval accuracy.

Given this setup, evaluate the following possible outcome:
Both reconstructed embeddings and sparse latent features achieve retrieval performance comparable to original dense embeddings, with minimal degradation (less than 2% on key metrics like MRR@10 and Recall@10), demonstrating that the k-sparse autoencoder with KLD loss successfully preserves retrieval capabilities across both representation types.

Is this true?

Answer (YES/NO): NO